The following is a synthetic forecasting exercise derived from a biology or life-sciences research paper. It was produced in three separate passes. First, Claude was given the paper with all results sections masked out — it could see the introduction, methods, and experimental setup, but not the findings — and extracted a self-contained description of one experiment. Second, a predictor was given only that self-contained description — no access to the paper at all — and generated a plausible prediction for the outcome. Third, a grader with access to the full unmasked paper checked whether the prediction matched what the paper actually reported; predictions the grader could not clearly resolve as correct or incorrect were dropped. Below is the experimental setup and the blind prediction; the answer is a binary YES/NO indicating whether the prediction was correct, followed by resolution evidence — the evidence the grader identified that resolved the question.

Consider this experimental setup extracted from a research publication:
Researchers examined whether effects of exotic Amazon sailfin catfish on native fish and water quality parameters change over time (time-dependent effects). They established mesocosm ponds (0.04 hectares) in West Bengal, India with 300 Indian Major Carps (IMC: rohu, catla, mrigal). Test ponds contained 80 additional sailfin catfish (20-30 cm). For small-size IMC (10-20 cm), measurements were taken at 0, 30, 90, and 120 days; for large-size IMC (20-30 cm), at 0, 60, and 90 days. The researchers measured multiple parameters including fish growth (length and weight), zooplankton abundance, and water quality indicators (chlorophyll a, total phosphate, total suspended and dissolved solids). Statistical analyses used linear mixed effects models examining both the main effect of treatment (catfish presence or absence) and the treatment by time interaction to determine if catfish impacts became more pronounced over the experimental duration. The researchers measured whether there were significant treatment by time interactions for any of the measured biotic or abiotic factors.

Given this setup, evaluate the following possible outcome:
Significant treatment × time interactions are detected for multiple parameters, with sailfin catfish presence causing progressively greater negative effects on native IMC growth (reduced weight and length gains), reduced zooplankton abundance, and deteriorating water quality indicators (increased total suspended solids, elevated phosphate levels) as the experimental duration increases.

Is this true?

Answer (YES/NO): NO